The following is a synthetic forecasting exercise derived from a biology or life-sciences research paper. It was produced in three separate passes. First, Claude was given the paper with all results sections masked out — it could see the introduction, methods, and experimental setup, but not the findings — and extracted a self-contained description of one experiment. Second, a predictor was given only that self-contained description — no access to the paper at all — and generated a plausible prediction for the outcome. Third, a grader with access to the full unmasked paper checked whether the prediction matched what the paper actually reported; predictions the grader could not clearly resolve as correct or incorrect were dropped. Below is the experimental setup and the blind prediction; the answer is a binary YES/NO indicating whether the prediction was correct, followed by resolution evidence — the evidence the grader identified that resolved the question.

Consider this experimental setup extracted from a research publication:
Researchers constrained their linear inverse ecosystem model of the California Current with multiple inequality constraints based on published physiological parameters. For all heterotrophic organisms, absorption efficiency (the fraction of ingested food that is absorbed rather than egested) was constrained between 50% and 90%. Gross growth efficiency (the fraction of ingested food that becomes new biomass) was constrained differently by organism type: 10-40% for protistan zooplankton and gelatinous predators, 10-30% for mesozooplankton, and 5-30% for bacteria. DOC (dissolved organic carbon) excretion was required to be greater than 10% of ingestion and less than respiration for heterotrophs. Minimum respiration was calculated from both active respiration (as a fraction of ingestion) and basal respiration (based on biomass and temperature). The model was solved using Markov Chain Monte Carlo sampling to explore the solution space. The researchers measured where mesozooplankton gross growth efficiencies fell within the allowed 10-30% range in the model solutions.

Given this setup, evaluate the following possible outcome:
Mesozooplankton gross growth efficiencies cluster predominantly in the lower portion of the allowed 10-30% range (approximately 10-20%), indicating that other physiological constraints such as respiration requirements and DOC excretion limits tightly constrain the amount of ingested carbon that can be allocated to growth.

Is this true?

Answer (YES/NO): NO